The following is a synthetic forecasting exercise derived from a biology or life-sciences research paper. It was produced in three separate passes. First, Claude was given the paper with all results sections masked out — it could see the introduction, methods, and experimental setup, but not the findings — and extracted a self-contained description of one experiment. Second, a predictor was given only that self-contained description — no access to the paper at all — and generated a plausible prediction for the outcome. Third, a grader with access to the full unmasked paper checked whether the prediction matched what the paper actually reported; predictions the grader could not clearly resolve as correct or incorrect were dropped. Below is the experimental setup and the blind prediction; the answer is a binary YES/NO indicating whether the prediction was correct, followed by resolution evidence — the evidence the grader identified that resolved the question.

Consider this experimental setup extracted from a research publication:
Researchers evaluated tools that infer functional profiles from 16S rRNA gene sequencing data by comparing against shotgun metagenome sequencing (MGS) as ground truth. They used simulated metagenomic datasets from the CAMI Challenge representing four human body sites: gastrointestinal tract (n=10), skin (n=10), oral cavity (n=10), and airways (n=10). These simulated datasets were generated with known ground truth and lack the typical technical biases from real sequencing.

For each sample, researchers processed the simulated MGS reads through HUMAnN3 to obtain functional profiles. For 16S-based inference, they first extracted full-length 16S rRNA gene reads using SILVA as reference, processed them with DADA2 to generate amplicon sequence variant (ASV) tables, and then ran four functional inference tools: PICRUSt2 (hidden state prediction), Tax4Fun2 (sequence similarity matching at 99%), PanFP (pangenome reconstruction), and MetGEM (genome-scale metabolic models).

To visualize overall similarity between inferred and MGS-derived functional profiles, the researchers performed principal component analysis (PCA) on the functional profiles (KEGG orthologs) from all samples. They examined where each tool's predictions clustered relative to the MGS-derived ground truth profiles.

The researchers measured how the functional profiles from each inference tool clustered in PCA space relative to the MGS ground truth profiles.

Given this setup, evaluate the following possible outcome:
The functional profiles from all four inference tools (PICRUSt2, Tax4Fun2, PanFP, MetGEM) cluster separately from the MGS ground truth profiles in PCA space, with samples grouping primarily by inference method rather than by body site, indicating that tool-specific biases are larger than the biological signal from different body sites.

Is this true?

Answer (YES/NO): NO